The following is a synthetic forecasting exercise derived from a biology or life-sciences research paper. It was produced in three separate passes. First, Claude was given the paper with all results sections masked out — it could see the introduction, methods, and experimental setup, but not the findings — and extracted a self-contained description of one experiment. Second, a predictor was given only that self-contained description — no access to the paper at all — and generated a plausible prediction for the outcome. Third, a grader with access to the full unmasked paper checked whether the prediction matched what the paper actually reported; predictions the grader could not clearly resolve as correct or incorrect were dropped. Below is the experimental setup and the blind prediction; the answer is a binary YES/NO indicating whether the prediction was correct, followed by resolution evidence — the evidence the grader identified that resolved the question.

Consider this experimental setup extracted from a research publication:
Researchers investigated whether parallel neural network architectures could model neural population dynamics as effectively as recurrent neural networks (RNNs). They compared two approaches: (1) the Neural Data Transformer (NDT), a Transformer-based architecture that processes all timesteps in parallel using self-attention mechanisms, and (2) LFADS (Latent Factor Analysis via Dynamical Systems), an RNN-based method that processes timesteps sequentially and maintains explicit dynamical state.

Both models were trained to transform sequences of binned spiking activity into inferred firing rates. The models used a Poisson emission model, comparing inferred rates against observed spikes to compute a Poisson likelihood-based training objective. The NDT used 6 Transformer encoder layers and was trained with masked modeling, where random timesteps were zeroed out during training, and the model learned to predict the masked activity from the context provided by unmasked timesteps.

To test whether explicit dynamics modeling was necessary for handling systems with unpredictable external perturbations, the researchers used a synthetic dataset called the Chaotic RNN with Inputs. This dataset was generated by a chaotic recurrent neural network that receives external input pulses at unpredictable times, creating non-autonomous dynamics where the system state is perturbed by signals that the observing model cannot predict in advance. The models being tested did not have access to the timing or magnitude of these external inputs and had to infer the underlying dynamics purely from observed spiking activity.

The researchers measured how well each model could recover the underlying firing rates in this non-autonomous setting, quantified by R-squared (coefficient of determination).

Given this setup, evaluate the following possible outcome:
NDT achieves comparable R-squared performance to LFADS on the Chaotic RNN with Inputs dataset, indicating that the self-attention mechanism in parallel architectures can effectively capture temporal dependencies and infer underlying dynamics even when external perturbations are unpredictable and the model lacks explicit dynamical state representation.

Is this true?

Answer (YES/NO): NO